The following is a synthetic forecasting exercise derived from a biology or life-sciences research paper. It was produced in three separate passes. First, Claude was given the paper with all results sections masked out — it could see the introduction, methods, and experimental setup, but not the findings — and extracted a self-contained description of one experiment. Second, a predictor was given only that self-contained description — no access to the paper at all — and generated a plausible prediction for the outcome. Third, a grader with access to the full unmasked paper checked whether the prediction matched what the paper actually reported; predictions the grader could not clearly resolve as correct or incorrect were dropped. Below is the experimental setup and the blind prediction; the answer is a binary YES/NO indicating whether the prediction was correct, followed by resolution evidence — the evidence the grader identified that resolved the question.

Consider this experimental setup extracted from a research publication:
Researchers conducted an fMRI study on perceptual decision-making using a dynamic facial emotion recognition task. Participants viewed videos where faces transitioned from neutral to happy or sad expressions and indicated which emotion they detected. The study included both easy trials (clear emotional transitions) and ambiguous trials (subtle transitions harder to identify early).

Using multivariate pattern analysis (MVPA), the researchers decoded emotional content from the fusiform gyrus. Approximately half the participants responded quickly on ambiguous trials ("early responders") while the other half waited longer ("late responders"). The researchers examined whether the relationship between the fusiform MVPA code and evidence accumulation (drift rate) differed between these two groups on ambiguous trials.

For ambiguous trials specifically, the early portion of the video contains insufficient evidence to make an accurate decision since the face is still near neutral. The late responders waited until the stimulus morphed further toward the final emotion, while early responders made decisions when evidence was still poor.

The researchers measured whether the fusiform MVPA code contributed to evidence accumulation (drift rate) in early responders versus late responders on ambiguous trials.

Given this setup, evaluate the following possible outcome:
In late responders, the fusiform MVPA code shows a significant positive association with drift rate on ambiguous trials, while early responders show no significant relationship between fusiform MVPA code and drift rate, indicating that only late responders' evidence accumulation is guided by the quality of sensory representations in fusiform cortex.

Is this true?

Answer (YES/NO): YES